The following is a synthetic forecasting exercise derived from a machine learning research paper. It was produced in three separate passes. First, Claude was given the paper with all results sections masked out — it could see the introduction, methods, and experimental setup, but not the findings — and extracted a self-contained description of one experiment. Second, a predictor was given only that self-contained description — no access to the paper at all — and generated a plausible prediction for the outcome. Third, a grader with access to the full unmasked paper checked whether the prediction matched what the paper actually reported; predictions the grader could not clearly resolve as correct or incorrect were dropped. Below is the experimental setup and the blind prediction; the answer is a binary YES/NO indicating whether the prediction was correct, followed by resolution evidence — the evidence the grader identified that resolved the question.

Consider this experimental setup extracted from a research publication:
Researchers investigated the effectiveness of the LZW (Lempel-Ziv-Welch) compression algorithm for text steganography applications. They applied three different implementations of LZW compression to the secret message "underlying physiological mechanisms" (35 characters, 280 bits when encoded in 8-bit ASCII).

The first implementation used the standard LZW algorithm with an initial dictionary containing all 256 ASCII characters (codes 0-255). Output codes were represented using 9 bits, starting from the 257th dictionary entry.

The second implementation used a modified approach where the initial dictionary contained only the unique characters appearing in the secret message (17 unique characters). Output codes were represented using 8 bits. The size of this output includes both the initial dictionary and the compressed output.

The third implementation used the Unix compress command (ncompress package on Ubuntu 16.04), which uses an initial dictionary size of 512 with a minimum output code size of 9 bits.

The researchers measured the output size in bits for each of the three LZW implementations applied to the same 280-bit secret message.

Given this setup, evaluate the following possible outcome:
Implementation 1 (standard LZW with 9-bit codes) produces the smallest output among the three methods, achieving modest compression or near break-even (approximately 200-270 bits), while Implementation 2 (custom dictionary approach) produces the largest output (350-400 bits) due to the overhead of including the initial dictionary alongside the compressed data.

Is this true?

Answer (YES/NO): NO